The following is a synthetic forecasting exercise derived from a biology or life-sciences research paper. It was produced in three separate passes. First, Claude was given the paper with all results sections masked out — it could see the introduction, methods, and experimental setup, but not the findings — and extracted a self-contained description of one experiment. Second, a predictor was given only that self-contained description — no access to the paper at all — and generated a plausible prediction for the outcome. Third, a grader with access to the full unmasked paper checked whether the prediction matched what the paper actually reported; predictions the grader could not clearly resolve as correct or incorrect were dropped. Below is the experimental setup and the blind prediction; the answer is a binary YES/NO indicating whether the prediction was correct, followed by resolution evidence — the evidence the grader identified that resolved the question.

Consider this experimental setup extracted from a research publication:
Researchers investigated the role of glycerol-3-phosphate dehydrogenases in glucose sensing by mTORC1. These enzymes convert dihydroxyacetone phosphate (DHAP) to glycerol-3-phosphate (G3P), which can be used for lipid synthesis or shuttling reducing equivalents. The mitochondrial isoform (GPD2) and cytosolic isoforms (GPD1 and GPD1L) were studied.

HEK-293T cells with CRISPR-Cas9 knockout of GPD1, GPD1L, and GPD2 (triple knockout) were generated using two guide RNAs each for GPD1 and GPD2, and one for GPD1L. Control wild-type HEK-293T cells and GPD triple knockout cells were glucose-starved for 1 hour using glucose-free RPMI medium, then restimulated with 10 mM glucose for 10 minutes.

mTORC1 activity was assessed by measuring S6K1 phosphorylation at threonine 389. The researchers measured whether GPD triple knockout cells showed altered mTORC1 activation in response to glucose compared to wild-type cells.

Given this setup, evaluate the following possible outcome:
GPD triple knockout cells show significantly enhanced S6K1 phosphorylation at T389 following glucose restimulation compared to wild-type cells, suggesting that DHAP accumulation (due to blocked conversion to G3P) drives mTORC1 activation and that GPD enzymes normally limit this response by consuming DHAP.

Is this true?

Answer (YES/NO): NO